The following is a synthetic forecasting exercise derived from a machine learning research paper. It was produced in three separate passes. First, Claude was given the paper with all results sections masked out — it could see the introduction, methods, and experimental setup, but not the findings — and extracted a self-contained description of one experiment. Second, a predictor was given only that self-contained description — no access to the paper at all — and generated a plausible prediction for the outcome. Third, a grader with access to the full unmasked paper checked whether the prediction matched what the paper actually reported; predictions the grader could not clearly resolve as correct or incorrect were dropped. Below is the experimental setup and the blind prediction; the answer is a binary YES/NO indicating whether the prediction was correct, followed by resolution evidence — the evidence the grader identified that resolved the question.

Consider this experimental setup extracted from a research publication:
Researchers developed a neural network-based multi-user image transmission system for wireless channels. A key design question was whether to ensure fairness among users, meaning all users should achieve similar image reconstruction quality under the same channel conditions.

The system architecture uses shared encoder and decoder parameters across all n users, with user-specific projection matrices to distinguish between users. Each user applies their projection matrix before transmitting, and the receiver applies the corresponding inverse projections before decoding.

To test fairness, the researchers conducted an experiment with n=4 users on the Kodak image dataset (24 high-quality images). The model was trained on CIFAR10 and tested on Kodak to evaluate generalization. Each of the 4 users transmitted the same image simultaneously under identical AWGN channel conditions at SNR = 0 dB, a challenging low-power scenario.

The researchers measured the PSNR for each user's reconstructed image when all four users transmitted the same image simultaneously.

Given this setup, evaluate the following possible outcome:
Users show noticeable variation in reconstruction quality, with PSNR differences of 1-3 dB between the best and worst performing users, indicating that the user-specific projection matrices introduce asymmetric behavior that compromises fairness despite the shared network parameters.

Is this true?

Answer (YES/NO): NO